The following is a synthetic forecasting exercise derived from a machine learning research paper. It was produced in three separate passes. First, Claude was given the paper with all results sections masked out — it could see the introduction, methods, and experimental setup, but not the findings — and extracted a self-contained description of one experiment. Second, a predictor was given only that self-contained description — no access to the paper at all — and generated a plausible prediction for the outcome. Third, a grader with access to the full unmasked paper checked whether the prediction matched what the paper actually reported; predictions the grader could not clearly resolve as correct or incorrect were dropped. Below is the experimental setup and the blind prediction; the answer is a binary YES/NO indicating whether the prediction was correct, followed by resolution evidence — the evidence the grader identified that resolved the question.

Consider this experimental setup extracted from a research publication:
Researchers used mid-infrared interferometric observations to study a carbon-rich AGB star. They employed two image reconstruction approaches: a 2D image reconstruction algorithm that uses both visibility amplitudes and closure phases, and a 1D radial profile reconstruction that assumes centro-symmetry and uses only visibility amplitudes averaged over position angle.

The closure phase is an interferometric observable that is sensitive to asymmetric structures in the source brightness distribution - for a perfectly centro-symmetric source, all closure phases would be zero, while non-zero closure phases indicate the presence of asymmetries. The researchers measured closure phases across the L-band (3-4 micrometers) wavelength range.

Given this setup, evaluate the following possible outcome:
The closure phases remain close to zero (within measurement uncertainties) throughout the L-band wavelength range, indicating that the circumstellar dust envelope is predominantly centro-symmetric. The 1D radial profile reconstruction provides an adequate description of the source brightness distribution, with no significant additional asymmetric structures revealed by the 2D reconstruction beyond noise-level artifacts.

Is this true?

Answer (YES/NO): NO